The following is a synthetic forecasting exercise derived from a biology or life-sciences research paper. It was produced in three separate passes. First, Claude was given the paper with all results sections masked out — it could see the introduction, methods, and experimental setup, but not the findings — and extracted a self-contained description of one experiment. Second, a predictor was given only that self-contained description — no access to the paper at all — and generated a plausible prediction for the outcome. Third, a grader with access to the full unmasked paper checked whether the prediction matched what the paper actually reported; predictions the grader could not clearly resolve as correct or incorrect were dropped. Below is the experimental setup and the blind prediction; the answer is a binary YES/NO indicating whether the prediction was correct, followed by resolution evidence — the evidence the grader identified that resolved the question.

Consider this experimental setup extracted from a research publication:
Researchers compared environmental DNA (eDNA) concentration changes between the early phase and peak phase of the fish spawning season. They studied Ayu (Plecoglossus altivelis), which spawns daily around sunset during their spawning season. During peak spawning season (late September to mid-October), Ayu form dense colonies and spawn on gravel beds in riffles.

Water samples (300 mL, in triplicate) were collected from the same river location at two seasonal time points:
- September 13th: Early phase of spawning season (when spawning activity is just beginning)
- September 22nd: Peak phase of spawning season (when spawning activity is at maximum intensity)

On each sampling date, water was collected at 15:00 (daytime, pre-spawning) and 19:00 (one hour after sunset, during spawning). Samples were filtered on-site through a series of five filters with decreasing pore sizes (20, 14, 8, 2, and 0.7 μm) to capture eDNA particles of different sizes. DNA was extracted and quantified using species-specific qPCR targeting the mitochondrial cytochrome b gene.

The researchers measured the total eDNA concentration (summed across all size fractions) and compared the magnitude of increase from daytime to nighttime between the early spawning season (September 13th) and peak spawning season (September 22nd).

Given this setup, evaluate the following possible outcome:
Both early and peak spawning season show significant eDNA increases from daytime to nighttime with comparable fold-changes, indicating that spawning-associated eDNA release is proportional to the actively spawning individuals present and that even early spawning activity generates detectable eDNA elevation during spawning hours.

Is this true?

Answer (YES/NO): NO